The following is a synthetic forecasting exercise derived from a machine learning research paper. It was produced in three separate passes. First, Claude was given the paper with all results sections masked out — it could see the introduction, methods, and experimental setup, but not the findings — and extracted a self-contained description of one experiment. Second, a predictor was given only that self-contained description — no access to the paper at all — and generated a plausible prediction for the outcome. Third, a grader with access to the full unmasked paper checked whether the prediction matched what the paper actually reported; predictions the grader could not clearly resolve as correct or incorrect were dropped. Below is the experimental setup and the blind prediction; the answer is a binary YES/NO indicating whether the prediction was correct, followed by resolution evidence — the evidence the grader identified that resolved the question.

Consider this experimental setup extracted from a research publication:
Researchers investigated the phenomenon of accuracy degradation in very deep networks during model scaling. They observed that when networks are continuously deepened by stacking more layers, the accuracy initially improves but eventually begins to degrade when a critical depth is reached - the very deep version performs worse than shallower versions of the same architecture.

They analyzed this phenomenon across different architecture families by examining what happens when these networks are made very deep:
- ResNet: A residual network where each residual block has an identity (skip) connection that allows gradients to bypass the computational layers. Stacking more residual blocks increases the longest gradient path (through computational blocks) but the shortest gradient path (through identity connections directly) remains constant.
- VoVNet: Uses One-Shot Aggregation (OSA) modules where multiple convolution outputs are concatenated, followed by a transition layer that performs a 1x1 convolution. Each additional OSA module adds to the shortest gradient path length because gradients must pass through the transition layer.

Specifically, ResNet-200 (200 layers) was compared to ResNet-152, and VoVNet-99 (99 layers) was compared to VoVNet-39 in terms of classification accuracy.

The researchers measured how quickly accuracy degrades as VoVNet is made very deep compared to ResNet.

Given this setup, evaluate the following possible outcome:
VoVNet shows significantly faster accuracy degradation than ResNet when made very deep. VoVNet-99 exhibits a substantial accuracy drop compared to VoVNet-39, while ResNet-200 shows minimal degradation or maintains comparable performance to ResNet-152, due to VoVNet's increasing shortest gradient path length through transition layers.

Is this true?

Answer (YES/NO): NO